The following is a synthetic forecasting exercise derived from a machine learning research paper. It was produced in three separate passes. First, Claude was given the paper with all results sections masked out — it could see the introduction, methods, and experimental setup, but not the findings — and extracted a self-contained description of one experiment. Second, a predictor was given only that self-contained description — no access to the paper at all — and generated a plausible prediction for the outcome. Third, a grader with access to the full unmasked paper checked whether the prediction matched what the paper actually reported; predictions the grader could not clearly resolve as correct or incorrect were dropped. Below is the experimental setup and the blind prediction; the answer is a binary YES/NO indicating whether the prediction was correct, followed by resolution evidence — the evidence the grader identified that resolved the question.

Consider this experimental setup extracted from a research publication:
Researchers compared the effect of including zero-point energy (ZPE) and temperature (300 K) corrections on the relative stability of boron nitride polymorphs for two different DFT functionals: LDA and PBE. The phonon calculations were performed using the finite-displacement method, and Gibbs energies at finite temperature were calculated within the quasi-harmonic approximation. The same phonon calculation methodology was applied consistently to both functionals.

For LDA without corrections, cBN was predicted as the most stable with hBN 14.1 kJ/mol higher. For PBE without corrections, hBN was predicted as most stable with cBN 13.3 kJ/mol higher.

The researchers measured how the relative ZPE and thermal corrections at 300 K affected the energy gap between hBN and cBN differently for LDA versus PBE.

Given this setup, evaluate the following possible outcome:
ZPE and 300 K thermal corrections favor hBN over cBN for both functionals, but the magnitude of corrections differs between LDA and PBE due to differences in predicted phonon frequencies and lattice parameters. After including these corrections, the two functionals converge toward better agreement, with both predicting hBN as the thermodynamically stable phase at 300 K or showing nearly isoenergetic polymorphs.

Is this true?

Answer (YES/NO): NO